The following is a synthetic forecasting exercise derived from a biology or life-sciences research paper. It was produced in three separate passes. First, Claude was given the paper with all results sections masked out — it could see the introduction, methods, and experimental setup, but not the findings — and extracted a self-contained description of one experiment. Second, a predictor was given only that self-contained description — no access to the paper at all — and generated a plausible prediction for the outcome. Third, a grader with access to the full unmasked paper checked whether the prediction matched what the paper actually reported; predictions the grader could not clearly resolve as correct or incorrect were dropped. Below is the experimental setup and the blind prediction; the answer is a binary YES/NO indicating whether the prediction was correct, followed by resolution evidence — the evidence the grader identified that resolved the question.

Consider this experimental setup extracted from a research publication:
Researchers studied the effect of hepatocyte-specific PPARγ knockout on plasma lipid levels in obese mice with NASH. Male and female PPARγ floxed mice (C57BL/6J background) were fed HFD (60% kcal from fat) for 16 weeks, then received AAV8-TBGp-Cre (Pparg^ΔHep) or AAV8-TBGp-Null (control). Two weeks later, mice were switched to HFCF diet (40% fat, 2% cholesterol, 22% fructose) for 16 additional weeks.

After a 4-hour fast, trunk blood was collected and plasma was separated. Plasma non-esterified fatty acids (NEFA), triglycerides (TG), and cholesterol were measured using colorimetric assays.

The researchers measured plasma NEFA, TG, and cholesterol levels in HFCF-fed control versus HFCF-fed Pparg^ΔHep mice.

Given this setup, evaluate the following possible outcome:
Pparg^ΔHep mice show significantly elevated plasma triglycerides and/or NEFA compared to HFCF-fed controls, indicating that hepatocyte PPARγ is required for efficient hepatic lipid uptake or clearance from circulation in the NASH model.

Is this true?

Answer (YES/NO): NO